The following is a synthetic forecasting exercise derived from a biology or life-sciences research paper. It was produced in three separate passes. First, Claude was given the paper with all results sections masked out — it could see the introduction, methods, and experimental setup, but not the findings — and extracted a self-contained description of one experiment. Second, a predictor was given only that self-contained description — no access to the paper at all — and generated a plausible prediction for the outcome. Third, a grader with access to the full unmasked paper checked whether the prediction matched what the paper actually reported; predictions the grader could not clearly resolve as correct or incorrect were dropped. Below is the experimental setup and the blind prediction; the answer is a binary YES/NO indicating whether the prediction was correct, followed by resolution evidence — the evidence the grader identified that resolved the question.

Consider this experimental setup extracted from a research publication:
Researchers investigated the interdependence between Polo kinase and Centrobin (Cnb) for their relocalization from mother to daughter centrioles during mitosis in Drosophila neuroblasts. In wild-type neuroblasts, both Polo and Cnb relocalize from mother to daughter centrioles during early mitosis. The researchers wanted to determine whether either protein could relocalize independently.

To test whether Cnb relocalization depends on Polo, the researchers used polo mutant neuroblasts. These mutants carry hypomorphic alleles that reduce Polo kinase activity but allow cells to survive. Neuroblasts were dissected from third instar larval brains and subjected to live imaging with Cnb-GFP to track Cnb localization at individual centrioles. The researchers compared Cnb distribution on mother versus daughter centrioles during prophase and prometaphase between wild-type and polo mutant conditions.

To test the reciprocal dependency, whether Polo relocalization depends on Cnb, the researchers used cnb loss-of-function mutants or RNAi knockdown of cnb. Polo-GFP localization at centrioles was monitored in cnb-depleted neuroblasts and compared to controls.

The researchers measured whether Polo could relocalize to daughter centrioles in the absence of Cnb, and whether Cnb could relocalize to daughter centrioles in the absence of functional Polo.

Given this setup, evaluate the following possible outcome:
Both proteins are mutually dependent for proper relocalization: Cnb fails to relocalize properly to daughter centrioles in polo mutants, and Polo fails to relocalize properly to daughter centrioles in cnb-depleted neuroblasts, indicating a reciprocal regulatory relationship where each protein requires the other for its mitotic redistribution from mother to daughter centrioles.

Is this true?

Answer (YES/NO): YES